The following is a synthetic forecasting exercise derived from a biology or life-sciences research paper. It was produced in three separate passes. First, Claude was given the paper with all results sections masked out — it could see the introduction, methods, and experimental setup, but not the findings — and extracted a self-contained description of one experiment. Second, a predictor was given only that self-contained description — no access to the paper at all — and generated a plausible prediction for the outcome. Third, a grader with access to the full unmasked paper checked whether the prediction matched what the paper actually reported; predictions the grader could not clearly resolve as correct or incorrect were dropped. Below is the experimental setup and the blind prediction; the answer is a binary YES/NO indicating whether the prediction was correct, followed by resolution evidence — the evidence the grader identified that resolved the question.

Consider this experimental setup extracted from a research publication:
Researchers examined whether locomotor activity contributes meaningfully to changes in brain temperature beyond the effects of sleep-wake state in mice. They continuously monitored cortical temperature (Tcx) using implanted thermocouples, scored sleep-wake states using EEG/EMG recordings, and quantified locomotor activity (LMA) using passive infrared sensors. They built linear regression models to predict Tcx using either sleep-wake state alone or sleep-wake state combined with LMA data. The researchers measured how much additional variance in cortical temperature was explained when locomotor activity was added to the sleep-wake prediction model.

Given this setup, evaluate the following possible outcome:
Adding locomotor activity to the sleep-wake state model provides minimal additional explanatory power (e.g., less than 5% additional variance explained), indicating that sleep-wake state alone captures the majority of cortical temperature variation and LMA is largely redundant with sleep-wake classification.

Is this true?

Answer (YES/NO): YES